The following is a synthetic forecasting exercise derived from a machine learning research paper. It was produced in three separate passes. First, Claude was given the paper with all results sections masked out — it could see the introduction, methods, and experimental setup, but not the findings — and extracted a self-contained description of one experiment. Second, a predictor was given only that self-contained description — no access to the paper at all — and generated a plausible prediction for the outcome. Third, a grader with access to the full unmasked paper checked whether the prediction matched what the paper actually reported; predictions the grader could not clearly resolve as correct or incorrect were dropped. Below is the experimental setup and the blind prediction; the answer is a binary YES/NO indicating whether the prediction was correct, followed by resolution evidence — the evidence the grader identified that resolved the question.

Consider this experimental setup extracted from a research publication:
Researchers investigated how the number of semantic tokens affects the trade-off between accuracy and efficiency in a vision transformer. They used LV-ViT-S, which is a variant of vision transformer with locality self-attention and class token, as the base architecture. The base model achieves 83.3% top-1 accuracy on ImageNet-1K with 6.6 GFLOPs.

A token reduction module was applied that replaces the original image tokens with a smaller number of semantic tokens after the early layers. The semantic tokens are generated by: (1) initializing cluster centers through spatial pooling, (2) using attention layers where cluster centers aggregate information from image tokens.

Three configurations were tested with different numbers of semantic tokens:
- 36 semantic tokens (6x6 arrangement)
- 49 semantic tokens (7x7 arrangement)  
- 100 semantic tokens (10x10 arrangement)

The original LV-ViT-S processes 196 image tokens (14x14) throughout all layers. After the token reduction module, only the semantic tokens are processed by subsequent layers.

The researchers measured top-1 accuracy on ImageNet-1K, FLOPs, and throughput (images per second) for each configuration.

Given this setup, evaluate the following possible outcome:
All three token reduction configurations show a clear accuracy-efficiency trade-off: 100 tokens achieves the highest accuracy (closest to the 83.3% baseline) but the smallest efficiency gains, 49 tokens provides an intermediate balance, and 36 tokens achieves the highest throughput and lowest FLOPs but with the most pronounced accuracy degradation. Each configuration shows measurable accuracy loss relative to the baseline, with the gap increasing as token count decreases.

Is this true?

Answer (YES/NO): YES